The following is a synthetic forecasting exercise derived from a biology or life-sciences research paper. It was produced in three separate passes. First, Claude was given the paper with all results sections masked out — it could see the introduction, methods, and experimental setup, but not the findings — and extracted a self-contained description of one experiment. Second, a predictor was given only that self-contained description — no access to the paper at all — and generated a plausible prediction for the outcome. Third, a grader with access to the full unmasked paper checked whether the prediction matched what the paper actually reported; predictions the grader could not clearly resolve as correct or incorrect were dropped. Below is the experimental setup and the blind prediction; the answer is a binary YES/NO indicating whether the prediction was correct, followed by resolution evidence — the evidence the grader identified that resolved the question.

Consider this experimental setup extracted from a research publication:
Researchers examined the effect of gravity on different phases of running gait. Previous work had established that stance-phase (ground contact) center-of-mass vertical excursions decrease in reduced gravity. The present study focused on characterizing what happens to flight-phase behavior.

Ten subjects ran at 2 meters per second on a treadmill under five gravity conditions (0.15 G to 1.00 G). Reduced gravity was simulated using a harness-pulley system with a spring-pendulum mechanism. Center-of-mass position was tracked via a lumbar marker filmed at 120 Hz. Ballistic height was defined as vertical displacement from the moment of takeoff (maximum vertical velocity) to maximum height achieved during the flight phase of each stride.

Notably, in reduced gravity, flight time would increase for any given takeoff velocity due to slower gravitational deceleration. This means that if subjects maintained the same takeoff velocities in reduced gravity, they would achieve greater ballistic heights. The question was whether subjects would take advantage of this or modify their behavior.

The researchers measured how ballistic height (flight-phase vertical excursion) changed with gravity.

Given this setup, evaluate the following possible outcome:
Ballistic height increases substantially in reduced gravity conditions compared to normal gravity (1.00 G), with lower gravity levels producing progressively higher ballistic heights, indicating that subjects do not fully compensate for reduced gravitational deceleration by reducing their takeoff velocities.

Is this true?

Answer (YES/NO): NO